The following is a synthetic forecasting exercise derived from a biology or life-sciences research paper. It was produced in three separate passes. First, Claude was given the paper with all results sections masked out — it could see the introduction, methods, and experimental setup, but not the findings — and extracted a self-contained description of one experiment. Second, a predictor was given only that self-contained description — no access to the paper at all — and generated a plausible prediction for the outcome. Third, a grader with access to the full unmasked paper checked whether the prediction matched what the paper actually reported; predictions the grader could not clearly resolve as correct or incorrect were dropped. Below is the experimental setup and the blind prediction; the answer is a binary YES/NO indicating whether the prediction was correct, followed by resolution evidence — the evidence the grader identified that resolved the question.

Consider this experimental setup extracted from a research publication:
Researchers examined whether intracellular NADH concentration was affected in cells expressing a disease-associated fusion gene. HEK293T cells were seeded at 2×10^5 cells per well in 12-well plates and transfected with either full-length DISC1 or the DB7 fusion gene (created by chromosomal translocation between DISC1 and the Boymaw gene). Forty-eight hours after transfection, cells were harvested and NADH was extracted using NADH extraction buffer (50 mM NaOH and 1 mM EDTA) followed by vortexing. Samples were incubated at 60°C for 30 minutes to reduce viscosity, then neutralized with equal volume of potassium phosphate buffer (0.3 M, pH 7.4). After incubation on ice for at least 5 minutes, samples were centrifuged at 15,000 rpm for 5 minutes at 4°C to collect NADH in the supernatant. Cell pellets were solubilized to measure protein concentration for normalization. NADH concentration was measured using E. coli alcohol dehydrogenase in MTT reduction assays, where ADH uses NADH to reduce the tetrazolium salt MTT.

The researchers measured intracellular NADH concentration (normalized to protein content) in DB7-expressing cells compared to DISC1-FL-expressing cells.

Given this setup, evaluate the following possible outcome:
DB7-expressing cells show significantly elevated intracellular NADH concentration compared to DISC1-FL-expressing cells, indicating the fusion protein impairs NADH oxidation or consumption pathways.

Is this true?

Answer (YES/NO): NO